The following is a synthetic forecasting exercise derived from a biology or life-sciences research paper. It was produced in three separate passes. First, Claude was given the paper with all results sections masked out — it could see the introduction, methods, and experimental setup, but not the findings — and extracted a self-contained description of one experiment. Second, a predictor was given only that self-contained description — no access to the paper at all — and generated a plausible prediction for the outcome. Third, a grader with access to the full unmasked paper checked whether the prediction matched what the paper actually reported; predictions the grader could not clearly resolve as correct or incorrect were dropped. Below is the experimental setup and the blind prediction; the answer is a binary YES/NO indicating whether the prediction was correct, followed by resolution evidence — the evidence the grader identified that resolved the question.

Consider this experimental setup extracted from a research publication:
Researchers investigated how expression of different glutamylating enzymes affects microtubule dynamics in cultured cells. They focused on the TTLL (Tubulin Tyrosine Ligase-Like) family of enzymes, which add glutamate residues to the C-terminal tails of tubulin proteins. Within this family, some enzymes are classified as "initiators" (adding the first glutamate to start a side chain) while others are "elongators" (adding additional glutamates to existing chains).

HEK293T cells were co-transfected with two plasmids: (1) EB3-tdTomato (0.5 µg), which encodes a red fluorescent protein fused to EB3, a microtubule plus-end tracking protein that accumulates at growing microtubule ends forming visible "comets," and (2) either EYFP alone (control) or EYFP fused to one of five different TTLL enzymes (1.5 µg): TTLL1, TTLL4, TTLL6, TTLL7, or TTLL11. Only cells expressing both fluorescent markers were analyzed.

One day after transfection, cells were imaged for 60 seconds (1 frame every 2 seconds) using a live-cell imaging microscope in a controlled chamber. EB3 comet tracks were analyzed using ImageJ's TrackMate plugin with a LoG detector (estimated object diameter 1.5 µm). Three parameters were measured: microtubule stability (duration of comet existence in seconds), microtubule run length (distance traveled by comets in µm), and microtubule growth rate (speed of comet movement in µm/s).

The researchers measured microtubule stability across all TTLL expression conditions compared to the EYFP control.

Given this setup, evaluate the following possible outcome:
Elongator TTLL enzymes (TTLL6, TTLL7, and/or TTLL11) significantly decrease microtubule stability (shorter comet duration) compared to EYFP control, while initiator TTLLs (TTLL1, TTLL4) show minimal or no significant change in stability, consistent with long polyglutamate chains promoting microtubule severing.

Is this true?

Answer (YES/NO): NO